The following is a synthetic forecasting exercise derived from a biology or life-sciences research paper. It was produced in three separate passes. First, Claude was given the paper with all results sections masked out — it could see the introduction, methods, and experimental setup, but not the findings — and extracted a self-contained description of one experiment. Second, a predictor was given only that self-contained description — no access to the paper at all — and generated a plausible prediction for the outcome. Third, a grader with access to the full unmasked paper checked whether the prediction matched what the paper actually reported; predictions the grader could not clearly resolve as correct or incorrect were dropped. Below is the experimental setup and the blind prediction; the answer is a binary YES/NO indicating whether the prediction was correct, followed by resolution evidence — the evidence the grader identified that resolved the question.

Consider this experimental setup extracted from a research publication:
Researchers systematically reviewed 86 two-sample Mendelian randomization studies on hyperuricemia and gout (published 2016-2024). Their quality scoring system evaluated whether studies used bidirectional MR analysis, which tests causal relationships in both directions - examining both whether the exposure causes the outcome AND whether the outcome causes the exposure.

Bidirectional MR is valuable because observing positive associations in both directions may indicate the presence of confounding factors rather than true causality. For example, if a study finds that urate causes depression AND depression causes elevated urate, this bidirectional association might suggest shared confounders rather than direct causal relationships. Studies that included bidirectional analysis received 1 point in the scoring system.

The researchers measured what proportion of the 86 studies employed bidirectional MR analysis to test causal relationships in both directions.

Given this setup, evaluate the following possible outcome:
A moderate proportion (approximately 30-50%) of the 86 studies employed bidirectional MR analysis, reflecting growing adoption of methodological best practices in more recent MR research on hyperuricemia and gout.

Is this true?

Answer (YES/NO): NO